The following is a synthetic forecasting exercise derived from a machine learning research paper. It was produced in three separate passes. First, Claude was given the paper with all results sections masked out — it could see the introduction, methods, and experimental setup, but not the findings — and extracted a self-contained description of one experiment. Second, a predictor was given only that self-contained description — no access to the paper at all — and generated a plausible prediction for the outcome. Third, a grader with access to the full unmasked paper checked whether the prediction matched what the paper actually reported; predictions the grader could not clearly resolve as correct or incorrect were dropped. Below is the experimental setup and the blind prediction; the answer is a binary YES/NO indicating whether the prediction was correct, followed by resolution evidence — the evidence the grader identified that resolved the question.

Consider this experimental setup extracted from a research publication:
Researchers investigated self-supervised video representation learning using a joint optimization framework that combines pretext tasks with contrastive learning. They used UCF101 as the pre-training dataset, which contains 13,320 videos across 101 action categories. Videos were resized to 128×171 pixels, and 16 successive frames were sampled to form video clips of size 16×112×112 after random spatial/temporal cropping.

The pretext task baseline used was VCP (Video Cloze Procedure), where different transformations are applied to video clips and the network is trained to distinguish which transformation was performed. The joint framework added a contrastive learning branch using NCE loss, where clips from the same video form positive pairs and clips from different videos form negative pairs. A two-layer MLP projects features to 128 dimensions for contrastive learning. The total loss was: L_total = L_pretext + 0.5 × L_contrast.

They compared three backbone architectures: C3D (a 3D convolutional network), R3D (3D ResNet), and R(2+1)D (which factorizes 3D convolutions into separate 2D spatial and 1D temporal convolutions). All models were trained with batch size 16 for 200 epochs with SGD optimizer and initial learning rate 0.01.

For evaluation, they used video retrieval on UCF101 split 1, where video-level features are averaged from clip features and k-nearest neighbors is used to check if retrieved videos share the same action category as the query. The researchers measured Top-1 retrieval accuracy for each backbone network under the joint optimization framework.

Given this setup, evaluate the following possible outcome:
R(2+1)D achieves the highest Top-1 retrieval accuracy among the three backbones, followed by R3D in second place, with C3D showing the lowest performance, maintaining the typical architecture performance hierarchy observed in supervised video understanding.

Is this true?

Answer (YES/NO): NO